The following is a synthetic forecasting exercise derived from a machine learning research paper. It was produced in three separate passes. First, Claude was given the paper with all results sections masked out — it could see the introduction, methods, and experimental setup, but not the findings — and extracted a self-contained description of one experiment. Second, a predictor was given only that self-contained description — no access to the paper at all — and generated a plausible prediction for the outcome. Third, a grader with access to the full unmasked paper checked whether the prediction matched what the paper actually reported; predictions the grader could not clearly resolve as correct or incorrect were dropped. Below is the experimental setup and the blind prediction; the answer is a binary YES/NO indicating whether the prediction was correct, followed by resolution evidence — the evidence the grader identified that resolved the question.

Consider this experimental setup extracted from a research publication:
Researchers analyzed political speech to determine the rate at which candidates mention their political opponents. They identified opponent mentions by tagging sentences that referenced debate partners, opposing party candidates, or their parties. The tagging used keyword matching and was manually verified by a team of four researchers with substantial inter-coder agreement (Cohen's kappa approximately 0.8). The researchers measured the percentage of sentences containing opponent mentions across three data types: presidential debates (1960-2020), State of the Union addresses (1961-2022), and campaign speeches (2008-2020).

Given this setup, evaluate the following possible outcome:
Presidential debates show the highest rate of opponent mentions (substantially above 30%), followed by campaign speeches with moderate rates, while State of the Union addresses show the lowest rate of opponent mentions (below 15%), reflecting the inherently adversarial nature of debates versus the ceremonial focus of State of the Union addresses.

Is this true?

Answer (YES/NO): NO